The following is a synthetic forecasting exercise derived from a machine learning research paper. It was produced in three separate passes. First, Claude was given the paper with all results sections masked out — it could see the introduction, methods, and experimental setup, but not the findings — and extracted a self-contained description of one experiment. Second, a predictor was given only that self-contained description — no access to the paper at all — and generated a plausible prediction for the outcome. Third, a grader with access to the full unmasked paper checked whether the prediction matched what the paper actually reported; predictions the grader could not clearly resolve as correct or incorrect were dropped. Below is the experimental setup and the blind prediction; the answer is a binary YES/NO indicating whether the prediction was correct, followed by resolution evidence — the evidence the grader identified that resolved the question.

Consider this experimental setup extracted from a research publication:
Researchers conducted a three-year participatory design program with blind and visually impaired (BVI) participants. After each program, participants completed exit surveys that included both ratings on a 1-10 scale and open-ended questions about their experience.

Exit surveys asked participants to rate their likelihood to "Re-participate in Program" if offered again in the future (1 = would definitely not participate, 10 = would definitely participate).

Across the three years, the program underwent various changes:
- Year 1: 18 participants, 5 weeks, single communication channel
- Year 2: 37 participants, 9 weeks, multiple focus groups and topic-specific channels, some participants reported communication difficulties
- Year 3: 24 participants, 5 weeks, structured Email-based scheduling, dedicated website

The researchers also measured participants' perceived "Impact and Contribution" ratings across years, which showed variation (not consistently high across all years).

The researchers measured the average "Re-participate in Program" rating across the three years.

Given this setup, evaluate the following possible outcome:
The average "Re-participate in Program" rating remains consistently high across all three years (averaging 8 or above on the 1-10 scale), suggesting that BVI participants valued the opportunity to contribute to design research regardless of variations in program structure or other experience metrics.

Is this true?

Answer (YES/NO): YES